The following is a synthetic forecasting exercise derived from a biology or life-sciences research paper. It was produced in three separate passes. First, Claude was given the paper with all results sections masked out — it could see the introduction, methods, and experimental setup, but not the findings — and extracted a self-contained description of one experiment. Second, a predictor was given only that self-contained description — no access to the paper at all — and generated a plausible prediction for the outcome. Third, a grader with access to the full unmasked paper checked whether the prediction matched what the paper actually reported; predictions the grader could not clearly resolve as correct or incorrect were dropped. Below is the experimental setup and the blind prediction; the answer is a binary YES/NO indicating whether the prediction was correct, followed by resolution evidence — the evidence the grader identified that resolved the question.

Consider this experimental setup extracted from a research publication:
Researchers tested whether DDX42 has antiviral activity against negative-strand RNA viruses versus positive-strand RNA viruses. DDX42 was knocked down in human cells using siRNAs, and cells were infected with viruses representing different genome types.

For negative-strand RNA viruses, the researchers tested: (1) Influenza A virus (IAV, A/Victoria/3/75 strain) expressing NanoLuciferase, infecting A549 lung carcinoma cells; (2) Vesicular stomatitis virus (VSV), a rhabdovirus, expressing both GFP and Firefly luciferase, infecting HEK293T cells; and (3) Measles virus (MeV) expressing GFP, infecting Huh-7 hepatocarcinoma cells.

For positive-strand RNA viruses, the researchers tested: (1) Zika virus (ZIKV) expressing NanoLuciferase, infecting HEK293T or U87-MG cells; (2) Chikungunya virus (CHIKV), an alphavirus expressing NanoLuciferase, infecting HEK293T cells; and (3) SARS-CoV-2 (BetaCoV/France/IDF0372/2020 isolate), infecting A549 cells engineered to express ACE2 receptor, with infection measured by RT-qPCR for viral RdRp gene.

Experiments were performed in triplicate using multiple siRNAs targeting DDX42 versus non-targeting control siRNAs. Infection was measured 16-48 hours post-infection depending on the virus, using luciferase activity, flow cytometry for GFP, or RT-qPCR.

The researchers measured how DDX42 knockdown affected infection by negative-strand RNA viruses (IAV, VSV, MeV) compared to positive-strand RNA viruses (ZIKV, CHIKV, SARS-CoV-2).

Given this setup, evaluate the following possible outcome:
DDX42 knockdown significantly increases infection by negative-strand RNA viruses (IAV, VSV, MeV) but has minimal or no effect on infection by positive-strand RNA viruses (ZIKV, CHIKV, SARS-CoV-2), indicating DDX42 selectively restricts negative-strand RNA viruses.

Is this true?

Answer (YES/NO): NO